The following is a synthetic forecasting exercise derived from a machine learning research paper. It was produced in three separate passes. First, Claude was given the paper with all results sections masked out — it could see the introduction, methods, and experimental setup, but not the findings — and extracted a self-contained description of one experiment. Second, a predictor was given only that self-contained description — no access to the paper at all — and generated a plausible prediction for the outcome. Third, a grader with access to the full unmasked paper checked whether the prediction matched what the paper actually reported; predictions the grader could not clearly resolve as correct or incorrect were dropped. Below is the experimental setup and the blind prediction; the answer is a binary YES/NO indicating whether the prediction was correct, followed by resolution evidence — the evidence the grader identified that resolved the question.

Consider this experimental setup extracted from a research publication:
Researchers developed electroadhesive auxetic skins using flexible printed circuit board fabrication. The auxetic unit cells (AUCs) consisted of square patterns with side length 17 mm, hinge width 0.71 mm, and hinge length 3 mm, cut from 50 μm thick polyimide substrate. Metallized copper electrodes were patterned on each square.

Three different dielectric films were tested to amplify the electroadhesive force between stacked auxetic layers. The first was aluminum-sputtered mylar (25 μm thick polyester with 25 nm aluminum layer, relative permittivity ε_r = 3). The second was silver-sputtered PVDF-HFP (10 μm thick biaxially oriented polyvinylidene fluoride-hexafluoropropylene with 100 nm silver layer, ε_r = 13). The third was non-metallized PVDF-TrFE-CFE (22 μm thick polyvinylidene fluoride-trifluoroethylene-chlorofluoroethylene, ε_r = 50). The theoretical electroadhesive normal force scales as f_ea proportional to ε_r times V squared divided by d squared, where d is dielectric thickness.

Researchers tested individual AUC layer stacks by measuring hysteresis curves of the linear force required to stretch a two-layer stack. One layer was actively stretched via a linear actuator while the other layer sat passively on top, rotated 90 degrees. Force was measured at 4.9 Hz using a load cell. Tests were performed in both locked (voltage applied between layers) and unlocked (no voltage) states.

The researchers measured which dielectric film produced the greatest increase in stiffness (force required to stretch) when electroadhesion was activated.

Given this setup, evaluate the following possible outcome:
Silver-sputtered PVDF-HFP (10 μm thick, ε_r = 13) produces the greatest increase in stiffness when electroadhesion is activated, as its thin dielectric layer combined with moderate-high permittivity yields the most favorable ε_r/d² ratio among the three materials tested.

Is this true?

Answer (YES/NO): YES